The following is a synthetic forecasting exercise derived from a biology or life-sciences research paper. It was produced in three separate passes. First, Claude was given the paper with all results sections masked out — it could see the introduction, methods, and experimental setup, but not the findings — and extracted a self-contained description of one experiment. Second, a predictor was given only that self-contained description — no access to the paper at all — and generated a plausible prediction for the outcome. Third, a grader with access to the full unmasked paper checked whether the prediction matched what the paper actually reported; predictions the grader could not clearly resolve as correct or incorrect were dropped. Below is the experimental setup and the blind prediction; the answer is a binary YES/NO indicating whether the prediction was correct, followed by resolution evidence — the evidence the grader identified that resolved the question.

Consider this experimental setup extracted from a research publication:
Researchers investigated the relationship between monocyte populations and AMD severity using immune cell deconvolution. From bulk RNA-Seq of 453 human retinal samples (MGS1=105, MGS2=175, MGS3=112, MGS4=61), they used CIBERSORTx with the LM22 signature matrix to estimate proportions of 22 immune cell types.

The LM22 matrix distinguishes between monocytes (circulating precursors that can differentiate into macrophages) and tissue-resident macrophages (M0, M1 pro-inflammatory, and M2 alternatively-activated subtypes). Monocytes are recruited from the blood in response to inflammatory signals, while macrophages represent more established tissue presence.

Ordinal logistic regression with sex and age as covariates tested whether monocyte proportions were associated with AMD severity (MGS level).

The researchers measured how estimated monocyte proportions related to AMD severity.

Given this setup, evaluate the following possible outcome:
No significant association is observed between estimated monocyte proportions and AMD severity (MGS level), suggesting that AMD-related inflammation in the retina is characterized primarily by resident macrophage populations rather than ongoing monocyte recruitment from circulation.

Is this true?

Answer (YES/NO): YES